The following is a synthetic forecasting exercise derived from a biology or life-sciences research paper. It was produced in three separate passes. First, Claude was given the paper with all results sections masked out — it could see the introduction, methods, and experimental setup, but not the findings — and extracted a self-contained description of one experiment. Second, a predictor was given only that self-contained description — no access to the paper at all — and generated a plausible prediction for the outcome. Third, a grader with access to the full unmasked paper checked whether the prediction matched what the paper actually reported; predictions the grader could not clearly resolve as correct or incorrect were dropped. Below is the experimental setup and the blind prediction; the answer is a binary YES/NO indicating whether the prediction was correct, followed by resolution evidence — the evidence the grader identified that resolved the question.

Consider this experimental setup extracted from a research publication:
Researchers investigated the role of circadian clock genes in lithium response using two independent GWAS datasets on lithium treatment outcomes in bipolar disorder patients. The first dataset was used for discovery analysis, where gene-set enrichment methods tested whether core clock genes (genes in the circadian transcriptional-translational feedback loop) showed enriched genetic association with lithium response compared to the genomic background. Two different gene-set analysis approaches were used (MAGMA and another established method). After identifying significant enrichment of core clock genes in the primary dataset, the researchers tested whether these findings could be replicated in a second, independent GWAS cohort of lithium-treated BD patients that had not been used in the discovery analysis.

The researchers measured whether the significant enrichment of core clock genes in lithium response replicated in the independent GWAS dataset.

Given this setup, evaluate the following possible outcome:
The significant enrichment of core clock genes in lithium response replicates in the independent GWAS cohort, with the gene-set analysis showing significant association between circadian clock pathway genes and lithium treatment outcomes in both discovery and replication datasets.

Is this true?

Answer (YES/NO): YES